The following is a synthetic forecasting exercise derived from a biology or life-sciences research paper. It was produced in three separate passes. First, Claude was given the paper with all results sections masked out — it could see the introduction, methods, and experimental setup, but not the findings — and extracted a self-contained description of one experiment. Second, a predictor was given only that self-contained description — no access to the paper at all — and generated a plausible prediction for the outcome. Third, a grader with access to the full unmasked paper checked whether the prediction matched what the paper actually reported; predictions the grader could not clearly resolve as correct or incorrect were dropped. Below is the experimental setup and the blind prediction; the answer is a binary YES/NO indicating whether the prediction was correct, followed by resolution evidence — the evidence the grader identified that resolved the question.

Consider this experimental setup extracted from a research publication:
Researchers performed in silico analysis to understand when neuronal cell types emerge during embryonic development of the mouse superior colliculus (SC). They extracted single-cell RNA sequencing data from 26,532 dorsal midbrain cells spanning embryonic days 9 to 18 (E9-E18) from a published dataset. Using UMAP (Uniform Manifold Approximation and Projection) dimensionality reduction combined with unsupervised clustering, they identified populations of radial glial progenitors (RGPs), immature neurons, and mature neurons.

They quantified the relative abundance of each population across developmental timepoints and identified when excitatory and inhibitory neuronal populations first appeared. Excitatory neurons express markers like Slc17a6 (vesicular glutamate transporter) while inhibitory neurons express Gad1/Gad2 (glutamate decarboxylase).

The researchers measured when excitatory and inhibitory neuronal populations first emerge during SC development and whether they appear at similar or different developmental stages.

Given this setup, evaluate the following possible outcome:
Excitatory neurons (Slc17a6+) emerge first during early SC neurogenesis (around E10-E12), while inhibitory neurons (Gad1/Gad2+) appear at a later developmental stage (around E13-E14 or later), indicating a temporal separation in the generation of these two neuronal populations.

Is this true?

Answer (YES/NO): NO